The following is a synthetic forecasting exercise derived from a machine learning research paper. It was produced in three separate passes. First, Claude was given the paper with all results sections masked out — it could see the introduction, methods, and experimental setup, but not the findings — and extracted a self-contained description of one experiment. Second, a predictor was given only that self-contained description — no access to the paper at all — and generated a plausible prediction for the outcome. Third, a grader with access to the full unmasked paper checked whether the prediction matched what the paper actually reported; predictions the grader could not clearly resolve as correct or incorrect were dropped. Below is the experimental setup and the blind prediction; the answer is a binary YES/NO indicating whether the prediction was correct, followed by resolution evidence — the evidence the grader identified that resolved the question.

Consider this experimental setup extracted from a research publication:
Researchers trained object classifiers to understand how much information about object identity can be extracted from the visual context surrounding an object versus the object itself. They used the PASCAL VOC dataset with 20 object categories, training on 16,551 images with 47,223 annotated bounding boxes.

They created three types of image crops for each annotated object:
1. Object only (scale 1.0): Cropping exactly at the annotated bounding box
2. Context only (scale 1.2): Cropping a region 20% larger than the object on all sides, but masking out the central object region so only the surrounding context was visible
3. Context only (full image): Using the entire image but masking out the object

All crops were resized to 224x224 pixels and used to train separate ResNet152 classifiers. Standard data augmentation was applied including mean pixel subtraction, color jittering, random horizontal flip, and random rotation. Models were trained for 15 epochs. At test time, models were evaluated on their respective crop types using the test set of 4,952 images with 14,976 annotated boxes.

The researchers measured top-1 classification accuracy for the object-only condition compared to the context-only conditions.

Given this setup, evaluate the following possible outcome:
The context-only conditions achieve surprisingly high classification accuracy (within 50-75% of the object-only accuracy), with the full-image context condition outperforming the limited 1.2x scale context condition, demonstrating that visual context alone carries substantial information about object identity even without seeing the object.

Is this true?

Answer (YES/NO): NO